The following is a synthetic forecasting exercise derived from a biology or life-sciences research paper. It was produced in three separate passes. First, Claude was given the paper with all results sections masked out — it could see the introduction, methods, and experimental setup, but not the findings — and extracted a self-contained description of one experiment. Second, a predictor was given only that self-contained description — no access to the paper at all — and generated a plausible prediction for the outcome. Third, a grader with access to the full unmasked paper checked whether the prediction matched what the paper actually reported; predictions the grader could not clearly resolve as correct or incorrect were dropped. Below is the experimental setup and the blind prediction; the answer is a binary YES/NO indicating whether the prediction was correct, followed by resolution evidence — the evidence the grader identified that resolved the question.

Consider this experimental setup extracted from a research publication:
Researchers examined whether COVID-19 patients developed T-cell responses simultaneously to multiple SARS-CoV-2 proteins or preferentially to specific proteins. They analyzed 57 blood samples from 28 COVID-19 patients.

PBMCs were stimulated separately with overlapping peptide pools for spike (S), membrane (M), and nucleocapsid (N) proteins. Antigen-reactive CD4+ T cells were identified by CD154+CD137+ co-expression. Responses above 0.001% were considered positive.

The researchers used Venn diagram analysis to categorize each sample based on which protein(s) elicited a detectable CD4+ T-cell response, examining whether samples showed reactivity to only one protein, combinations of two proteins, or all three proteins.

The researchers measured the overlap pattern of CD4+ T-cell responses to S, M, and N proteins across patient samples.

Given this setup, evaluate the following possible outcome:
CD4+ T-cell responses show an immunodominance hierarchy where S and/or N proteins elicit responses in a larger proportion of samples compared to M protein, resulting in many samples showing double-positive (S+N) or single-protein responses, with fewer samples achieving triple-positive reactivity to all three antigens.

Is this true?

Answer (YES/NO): NO